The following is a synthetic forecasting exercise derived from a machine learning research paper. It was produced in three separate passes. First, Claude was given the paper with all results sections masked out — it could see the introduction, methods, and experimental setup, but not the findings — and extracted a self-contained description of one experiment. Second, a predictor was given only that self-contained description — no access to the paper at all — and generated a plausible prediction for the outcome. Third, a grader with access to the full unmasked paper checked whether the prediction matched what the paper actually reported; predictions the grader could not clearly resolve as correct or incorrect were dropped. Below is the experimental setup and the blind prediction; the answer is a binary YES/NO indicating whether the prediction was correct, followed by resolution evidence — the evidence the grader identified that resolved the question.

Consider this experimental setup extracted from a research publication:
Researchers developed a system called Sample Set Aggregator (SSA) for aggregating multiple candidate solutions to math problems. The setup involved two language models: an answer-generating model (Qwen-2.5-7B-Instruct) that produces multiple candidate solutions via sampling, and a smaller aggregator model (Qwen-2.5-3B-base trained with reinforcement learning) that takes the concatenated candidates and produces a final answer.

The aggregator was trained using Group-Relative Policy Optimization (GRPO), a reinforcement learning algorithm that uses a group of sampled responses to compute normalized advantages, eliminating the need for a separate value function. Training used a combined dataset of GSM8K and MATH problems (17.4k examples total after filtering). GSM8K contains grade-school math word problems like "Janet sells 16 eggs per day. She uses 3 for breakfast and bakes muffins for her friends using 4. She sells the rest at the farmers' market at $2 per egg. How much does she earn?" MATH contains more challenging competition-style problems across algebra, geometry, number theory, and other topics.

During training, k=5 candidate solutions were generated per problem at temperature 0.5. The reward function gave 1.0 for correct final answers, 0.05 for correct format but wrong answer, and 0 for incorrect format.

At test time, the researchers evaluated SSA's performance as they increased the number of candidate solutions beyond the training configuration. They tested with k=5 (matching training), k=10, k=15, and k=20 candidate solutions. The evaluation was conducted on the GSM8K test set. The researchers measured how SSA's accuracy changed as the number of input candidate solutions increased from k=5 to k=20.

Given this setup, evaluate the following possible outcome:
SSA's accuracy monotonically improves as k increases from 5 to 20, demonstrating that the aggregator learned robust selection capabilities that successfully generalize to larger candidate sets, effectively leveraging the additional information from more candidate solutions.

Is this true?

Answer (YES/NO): NO